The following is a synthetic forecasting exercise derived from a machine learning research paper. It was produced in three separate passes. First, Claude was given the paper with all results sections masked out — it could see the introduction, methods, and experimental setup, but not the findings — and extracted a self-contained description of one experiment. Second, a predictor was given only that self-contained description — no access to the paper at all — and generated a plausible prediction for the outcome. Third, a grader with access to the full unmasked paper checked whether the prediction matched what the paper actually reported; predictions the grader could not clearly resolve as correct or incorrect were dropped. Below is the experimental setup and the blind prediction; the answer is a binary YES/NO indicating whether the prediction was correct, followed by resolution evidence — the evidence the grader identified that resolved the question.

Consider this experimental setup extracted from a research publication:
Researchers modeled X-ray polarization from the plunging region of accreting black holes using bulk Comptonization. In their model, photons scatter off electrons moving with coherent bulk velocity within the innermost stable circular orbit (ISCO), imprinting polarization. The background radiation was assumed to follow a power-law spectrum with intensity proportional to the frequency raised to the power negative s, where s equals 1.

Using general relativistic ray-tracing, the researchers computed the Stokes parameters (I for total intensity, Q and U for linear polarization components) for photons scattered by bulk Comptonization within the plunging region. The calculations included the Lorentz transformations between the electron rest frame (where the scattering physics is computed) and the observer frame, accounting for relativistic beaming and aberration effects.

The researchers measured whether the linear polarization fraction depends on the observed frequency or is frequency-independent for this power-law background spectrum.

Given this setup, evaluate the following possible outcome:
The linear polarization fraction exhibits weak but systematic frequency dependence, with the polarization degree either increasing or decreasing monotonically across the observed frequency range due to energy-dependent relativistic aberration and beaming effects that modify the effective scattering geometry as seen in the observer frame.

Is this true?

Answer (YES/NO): NO